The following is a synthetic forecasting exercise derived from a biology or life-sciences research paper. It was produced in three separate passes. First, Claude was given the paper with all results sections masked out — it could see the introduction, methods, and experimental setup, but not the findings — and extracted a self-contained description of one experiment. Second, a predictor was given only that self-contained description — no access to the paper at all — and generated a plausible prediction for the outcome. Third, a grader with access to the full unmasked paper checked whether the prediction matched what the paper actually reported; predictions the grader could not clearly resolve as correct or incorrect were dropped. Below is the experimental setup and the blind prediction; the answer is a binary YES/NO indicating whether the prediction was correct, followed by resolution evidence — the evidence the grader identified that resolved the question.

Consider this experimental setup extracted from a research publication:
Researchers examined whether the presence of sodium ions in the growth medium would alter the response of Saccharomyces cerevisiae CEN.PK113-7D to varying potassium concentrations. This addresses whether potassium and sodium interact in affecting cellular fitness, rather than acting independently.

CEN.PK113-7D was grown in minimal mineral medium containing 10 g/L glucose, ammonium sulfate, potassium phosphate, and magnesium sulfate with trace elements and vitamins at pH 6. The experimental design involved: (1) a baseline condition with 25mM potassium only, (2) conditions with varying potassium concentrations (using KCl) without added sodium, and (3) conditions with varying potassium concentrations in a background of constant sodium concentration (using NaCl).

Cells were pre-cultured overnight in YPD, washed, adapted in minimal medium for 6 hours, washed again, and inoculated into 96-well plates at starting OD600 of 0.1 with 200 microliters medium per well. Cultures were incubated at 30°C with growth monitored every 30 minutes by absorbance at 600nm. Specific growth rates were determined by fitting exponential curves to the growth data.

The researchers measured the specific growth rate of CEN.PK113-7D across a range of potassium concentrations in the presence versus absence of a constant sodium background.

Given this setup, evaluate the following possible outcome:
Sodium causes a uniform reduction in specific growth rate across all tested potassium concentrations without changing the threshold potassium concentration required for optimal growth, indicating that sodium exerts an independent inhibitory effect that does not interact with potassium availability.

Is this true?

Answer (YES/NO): NO